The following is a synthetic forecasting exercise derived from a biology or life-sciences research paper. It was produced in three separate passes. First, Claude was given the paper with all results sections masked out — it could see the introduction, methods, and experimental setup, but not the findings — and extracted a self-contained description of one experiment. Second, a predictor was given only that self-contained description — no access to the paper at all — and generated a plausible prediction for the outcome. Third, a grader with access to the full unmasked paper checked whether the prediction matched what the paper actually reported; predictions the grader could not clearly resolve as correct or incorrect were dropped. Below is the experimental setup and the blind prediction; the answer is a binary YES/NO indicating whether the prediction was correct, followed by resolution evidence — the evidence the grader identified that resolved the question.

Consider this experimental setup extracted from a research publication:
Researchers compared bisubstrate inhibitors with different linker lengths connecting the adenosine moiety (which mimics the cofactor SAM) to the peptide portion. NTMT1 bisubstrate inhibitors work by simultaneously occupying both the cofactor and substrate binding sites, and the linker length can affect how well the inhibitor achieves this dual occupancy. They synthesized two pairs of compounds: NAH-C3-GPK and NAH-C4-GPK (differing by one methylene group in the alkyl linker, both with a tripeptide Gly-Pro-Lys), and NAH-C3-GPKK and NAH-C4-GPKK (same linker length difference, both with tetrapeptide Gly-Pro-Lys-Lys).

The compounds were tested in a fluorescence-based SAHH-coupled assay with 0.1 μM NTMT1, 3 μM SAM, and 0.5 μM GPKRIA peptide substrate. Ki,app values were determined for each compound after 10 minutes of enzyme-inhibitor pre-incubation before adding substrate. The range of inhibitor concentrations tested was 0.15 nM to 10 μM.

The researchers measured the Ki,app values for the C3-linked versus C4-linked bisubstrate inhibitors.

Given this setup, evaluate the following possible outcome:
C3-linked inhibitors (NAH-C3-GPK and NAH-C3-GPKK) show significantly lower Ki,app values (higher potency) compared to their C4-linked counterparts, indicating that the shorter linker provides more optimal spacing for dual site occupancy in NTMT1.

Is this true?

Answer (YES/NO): NO